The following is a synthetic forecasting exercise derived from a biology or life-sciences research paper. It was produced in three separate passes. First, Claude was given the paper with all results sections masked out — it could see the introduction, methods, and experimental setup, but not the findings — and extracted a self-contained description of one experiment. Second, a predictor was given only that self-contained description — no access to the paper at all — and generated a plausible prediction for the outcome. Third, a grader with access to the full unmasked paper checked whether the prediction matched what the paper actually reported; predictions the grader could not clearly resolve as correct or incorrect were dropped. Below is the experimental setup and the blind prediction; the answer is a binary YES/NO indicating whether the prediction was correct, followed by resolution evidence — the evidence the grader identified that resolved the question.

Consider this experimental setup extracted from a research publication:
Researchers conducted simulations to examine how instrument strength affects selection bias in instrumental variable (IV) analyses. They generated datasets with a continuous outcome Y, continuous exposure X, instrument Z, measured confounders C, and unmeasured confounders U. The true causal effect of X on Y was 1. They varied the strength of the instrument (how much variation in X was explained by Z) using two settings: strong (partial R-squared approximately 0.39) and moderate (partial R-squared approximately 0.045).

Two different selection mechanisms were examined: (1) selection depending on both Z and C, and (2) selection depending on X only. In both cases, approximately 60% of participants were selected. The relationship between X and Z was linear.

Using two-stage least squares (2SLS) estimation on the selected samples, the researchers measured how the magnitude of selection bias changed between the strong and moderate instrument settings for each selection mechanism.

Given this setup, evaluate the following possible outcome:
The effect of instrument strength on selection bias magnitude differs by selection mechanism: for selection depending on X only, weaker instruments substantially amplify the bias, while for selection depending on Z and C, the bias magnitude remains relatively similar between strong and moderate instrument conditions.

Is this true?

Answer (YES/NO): NO